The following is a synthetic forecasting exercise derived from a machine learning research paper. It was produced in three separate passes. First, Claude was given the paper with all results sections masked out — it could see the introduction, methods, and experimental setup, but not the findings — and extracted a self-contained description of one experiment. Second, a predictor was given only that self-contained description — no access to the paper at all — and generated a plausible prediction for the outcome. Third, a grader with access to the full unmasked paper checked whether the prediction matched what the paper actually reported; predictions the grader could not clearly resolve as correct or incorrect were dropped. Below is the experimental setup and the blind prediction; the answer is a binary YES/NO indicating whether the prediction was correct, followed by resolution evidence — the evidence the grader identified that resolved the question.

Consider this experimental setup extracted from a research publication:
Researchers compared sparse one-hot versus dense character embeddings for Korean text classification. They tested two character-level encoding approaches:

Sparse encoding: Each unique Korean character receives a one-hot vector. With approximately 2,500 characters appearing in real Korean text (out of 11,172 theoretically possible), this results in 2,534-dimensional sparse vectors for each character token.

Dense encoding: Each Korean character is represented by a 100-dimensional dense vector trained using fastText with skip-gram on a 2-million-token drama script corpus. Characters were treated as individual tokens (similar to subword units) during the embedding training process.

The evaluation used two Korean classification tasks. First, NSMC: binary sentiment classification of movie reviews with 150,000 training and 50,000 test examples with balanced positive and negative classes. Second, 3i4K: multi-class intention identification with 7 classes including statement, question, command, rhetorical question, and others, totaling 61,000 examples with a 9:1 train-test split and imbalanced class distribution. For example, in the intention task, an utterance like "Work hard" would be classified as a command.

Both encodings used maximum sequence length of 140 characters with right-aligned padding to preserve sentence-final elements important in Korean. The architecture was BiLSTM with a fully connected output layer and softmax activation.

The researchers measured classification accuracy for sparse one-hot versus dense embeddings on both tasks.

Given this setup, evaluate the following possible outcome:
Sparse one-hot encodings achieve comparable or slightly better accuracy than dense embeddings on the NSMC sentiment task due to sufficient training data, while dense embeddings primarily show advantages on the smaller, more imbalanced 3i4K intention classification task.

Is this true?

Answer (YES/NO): NO